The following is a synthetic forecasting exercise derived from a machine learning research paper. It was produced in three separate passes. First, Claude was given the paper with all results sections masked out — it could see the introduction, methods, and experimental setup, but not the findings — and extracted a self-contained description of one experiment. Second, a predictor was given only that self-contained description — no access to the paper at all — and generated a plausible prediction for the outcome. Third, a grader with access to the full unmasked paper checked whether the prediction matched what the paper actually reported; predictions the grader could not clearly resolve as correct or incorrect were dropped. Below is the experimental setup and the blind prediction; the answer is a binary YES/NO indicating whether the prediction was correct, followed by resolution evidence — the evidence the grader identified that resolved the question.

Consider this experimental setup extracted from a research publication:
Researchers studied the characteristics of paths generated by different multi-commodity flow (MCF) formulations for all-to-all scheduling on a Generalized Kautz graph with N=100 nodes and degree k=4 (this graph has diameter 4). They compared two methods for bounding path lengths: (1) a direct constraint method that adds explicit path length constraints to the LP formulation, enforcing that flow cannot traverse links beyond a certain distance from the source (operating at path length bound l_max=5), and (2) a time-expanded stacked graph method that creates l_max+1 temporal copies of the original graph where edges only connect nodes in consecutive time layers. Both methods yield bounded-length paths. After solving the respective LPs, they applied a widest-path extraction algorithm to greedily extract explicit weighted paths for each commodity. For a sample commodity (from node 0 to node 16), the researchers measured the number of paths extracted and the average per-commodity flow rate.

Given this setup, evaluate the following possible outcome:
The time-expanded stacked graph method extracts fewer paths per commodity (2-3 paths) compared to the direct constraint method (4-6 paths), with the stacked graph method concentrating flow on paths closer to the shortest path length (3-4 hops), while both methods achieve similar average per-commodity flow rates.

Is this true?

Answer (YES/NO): NO